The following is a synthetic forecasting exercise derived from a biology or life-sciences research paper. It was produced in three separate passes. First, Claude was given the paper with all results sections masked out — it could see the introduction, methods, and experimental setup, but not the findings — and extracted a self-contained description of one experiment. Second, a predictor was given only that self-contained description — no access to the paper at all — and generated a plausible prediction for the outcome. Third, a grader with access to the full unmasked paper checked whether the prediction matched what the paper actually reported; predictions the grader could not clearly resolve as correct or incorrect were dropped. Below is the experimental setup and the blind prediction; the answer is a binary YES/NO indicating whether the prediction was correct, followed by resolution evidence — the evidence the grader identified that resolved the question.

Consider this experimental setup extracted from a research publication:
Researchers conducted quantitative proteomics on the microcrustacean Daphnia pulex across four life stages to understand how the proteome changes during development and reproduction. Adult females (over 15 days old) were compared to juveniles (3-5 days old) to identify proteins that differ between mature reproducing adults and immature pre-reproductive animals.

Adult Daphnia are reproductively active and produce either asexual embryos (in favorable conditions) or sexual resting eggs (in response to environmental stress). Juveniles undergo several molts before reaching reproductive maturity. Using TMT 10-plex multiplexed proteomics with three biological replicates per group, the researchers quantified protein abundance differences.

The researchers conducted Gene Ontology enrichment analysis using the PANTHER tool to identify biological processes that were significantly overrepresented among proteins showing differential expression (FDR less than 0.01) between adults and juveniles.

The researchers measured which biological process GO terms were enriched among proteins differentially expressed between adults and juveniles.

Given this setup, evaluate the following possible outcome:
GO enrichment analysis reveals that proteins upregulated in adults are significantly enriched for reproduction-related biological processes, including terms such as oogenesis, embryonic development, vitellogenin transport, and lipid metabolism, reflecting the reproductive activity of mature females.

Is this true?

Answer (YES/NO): NO